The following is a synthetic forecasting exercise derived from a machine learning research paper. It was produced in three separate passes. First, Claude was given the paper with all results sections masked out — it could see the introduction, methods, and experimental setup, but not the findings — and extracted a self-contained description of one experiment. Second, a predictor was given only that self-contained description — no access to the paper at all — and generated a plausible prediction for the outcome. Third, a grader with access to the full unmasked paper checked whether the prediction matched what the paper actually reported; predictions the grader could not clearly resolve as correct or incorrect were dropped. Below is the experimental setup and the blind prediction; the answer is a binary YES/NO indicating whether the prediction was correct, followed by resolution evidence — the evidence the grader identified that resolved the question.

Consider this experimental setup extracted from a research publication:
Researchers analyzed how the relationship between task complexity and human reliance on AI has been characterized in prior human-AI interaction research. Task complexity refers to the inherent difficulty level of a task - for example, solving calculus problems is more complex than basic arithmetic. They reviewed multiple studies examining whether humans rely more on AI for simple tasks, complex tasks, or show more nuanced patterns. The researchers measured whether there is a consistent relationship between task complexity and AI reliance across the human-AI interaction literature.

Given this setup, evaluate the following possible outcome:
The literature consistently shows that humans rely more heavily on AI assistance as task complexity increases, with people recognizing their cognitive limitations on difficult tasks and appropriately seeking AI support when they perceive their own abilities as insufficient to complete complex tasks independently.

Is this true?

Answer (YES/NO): NO